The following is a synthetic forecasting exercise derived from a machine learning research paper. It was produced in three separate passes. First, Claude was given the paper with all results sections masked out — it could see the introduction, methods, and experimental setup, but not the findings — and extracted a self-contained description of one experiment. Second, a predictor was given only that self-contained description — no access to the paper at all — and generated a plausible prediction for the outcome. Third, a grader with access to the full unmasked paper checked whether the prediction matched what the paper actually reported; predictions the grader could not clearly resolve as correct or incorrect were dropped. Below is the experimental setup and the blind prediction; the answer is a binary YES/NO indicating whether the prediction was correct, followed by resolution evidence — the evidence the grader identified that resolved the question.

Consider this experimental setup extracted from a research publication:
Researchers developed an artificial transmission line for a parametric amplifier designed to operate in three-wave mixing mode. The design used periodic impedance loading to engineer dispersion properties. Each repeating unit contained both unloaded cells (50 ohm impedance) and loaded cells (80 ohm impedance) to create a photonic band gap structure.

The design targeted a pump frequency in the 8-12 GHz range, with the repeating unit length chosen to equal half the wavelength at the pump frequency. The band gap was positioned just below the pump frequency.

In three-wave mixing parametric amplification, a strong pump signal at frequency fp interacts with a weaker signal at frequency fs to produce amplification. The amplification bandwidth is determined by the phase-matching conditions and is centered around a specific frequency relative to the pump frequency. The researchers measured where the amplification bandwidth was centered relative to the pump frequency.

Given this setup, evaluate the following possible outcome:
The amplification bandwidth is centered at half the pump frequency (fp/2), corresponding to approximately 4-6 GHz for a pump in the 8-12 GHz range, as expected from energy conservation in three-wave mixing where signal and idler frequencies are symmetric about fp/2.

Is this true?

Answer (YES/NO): YES